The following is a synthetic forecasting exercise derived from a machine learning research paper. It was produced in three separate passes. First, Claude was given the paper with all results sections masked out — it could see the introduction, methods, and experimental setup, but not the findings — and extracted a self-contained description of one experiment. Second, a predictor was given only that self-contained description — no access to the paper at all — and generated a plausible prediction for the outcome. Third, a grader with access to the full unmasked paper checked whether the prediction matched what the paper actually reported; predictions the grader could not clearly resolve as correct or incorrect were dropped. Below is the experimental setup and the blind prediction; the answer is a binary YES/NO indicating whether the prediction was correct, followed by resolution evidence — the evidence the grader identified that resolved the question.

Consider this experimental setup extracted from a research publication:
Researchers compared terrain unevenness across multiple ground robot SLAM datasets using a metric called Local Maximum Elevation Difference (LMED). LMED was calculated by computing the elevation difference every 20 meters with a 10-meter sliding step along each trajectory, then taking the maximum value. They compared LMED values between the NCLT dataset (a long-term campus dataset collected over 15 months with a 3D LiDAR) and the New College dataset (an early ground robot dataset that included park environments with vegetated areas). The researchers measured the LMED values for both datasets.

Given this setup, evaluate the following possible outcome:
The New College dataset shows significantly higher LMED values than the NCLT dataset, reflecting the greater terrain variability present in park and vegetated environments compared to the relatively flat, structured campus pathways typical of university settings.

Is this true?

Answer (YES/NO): YES